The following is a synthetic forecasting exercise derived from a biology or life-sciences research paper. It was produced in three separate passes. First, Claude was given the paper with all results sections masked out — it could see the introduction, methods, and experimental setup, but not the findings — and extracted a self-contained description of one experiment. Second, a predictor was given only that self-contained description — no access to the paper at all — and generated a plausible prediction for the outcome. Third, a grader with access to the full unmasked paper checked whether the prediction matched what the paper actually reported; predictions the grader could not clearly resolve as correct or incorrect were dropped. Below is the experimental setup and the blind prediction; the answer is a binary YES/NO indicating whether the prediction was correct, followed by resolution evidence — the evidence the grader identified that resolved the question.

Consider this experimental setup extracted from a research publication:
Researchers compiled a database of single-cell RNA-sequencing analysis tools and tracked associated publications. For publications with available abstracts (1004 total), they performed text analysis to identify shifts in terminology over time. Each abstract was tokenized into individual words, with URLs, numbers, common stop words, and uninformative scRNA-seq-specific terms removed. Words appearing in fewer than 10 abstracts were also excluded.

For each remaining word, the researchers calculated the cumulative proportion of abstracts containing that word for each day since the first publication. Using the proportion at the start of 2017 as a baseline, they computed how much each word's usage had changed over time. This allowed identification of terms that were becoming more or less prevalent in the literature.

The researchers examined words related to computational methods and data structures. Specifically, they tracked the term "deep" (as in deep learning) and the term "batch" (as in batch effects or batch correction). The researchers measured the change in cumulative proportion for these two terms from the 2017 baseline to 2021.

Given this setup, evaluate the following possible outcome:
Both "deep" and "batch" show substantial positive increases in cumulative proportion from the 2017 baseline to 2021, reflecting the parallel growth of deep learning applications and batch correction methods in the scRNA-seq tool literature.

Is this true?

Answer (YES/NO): YES